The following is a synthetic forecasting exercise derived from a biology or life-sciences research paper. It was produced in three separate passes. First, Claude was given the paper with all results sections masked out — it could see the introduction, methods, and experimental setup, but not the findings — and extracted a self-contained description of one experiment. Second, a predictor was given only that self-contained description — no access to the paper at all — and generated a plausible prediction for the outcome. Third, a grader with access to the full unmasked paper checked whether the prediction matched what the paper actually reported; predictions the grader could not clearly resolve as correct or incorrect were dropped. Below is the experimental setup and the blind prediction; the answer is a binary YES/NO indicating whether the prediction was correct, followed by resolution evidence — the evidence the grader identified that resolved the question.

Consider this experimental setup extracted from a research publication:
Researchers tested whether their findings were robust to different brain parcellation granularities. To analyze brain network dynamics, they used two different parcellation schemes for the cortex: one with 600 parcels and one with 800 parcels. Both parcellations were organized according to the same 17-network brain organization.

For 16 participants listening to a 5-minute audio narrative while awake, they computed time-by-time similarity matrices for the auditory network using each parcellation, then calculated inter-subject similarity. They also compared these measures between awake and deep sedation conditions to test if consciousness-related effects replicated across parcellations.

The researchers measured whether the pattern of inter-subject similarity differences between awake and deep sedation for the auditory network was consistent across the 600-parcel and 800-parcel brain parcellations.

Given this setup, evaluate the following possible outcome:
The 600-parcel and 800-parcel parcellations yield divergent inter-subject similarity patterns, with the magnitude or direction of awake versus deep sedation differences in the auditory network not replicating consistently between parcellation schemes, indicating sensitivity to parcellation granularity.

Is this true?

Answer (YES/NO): NO